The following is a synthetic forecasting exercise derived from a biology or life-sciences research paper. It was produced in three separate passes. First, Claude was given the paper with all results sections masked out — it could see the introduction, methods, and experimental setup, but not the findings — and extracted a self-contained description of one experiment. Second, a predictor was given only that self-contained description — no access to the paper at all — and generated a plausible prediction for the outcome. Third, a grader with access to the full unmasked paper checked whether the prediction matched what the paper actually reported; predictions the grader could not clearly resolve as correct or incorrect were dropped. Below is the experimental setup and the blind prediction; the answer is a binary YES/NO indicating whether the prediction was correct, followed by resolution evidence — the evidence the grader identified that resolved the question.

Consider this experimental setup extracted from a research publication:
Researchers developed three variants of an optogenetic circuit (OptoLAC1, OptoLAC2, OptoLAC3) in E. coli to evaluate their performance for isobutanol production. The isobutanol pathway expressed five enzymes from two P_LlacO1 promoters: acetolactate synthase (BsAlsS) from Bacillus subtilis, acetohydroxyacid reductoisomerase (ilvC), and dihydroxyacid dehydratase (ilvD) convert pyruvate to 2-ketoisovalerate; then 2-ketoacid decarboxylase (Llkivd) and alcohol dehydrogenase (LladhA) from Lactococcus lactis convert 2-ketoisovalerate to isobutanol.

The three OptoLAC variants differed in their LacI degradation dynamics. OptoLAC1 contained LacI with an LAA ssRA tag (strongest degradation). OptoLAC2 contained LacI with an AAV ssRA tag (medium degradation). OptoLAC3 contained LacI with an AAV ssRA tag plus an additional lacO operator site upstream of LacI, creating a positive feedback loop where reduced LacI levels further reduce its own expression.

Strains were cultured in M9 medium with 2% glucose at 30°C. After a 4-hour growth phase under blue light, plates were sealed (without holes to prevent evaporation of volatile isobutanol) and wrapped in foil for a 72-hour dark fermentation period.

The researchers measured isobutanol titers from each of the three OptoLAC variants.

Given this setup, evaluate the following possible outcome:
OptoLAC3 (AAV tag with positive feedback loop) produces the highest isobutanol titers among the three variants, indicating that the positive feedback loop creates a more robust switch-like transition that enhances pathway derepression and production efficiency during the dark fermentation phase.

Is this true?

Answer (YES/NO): NO